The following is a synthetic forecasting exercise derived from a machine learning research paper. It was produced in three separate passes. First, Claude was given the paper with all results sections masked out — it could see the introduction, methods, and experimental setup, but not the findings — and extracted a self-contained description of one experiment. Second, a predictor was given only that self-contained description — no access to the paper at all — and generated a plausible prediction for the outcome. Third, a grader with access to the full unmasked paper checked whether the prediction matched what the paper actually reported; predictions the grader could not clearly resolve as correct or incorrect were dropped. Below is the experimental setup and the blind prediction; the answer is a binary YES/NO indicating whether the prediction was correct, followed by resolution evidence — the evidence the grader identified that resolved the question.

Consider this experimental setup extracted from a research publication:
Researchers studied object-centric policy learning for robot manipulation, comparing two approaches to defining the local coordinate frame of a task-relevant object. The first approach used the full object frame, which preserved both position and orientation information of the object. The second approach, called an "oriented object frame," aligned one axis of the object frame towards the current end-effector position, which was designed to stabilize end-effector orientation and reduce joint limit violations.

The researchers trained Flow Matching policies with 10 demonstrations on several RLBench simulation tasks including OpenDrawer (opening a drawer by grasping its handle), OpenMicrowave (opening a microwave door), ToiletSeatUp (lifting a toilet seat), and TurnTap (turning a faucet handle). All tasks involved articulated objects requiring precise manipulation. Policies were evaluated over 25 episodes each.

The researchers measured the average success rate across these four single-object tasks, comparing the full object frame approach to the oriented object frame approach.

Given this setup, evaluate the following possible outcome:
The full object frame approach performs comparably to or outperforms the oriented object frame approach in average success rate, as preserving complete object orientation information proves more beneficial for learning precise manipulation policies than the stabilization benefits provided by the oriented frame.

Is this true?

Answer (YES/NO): YES